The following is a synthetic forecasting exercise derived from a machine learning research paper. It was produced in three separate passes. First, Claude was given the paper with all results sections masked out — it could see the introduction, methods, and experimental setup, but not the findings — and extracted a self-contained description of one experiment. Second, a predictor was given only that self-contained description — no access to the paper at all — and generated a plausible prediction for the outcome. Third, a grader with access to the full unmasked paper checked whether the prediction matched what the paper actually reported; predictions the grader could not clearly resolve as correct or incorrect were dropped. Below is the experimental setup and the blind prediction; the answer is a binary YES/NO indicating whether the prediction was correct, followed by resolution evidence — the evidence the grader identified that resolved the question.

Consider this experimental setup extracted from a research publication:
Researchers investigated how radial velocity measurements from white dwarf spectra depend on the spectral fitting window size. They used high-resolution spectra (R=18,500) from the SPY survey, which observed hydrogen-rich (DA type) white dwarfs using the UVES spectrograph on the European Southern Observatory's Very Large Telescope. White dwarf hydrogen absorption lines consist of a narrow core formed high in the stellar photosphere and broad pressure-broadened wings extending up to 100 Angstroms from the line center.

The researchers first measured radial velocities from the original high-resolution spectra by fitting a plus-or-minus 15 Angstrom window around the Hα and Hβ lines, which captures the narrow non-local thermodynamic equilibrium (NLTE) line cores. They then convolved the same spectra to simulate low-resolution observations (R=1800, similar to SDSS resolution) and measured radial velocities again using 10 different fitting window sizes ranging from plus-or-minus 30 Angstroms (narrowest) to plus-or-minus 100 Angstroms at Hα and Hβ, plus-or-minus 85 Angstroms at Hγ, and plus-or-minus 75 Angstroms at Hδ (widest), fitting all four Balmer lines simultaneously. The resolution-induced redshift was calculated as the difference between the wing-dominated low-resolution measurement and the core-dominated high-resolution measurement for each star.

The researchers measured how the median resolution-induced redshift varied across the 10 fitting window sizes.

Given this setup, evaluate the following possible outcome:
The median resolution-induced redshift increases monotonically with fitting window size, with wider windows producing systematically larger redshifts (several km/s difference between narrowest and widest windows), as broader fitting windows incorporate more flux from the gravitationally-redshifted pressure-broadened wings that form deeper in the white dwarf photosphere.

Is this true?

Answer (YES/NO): YES